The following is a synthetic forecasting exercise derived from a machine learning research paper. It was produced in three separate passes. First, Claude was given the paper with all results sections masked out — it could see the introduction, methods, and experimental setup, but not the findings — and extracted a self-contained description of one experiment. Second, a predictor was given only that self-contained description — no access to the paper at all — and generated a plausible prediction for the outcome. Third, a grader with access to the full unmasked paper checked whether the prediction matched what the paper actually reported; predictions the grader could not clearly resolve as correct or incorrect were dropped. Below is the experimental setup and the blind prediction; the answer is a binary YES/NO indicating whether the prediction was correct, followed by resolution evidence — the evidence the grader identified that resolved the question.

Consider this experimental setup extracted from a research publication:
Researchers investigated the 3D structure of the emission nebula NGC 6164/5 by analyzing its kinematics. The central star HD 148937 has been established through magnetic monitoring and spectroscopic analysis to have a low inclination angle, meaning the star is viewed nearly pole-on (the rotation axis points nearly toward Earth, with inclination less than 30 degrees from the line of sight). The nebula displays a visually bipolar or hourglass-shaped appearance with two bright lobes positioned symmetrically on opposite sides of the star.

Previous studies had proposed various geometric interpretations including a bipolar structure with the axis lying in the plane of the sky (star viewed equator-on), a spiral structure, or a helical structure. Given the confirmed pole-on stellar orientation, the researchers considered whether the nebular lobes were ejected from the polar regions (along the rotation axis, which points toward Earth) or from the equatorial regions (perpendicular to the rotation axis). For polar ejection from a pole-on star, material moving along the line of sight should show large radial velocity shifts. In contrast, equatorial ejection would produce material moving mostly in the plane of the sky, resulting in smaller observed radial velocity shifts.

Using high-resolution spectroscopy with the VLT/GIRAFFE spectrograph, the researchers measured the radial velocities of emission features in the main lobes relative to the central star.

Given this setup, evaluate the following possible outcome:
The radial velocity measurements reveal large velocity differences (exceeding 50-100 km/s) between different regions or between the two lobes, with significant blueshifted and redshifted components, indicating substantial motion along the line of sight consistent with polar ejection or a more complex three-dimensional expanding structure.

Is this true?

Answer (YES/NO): NO